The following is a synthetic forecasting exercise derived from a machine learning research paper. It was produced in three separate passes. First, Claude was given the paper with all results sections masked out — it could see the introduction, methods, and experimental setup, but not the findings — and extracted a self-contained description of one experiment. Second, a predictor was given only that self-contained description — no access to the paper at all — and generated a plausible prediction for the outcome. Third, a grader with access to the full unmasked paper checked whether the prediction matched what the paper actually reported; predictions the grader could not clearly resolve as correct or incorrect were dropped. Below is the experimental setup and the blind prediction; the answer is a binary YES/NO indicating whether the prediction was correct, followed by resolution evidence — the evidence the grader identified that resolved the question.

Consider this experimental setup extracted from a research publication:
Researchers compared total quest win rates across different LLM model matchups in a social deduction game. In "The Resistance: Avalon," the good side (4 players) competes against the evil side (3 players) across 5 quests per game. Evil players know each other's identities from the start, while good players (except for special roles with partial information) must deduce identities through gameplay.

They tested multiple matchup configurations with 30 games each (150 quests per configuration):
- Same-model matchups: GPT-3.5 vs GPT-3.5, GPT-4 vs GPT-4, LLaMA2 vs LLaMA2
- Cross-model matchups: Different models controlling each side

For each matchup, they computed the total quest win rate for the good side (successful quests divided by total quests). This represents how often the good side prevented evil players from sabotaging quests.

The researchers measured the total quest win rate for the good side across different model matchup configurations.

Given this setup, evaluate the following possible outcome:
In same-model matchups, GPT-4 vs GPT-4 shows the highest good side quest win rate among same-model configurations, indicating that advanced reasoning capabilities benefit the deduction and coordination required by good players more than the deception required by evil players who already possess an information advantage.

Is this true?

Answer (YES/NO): YES